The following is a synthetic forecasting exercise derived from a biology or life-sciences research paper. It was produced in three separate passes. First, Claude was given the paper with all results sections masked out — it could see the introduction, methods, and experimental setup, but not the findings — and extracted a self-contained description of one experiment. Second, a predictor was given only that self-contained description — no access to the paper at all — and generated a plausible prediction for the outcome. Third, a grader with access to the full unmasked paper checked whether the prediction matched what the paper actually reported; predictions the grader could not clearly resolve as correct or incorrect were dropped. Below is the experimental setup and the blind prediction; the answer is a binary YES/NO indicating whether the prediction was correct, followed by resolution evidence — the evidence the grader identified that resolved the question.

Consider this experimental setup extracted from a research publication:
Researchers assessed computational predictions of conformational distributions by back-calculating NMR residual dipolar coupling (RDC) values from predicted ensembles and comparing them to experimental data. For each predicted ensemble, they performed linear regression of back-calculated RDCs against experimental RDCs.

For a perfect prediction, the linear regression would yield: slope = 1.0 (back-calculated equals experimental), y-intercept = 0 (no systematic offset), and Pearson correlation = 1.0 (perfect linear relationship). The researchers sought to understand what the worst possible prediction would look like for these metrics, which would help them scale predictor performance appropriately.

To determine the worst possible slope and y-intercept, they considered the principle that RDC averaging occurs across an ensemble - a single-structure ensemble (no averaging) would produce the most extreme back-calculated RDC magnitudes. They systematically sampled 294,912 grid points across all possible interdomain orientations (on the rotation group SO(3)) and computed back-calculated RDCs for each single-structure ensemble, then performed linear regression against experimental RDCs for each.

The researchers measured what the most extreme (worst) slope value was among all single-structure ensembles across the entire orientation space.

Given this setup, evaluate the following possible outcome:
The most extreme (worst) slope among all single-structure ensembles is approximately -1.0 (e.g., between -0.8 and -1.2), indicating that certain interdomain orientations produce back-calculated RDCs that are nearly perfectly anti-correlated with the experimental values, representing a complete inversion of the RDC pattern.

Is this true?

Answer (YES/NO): NO